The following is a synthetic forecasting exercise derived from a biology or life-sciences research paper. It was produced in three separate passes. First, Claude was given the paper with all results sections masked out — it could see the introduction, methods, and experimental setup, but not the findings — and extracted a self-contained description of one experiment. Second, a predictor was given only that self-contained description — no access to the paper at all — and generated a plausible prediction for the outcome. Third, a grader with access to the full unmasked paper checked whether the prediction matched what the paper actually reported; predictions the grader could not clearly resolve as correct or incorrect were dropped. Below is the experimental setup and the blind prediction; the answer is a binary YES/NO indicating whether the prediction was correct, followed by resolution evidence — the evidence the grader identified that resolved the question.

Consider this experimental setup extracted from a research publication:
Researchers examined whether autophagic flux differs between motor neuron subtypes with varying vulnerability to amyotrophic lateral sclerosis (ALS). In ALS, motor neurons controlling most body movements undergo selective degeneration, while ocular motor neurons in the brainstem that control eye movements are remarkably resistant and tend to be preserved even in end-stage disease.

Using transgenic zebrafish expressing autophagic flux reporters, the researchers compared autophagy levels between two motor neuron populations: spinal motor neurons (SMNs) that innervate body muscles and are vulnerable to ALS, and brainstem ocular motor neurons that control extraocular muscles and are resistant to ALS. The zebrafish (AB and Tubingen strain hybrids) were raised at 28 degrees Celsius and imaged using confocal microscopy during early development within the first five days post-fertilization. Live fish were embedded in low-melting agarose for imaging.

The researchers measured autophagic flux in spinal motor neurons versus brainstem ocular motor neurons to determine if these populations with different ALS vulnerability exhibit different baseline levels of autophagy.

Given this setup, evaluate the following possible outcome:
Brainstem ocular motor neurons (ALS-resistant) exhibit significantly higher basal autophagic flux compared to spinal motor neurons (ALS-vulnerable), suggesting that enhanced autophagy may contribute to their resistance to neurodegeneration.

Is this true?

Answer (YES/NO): NO